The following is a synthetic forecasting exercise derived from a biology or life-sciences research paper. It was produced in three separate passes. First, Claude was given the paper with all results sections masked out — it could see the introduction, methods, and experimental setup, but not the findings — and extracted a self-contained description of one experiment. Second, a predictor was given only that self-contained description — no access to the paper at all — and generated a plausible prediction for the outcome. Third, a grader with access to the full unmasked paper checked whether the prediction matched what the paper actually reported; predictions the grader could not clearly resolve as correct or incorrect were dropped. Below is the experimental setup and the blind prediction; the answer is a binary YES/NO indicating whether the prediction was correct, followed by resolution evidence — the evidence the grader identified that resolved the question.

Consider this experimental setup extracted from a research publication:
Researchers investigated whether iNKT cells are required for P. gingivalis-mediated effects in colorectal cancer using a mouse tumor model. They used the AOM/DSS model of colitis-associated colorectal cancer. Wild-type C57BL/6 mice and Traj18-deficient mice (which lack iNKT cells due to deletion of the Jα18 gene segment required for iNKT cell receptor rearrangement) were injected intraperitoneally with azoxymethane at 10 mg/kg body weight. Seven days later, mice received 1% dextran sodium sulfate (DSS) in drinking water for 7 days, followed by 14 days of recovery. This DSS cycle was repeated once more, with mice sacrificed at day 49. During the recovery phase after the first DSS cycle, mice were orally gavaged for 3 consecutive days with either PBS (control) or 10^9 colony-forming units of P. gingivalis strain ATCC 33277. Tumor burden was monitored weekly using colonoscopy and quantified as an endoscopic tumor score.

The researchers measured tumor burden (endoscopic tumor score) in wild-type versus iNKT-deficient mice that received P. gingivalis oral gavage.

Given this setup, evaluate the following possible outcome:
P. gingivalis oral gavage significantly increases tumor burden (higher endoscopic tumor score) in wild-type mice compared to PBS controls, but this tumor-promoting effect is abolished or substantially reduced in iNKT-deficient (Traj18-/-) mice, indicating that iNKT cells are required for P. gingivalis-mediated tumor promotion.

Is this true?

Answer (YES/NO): YES